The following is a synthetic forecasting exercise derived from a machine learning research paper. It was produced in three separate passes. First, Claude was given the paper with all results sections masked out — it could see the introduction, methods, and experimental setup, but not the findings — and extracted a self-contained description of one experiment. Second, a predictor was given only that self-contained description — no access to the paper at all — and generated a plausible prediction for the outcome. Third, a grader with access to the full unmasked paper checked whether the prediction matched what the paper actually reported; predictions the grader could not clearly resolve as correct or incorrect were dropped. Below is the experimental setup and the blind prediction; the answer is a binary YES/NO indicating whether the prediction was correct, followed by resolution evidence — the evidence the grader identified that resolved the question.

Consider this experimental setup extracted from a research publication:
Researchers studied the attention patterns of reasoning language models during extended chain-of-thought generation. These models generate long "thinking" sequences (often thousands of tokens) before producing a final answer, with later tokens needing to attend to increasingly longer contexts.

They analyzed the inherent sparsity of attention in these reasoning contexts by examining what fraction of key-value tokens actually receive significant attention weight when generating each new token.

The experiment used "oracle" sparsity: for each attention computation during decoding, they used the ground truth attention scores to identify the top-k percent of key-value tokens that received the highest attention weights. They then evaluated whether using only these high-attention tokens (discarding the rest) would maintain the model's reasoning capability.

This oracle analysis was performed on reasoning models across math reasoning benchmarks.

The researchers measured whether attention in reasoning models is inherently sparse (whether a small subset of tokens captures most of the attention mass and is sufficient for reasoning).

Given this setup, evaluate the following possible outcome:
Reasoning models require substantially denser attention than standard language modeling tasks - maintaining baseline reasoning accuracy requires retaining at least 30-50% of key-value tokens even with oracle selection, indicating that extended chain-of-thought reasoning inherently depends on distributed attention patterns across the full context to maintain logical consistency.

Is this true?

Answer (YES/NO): NO